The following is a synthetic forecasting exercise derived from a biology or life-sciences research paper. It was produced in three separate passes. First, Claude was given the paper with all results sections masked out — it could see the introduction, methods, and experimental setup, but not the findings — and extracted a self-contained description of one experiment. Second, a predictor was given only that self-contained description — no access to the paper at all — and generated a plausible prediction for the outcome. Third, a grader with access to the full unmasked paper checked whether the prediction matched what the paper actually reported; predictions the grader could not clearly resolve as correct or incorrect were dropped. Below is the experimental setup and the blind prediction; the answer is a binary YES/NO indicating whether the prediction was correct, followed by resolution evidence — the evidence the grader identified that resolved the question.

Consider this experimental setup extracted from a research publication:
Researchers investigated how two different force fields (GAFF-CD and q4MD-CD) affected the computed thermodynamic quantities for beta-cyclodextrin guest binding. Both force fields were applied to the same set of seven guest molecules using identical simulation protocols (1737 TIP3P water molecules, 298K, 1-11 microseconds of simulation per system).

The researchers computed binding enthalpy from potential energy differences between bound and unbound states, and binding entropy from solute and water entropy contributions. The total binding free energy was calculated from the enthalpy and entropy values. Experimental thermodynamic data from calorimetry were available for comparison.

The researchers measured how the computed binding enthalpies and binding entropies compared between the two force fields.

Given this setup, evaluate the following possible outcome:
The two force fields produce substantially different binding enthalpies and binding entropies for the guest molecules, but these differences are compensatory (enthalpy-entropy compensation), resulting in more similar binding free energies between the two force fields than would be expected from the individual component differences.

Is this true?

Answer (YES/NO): YES